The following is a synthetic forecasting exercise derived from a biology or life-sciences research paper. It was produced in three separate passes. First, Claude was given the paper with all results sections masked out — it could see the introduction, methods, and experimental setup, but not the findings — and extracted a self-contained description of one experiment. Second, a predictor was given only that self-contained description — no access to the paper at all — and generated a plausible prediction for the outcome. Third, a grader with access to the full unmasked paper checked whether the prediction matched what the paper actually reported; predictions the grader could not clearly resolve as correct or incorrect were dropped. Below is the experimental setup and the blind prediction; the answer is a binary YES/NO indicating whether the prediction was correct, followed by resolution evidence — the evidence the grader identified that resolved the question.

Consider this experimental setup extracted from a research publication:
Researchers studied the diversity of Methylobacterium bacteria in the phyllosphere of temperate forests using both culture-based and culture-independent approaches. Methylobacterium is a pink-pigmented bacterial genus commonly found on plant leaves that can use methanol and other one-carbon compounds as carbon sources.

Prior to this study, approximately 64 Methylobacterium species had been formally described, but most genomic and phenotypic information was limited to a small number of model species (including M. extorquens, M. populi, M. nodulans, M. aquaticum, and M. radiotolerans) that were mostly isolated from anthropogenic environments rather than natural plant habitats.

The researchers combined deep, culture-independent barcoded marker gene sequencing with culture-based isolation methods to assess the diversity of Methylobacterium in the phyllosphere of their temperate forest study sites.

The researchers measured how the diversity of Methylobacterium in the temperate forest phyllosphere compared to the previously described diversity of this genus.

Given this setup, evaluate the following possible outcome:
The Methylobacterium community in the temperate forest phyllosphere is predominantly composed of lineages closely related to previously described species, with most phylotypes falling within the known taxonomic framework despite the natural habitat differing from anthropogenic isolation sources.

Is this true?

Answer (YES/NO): NO